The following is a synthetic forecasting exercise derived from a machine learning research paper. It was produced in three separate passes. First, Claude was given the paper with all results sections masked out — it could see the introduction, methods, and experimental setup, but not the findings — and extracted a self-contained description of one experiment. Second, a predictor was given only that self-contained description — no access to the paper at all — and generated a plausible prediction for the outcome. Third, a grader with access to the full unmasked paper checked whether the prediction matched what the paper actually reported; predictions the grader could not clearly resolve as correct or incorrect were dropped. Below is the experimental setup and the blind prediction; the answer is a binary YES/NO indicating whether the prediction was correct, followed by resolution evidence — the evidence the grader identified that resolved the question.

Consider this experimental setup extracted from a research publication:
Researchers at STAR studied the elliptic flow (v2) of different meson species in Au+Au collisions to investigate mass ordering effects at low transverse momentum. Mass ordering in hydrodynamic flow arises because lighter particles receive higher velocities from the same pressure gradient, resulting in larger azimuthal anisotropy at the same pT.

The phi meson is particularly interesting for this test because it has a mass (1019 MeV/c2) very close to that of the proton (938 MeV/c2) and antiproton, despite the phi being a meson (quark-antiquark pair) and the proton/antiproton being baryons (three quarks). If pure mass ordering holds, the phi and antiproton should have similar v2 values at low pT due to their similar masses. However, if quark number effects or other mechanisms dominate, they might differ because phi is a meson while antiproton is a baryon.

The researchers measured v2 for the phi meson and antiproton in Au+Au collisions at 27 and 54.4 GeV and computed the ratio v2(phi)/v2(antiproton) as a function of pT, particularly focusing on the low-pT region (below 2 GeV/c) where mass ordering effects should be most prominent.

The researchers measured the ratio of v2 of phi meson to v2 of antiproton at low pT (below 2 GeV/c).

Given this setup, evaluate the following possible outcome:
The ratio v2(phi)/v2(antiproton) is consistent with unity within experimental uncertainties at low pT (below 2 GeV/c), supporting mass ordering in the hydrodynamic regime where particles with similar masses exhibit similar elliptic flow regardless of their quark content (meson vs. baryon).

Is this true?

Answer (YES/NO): NO